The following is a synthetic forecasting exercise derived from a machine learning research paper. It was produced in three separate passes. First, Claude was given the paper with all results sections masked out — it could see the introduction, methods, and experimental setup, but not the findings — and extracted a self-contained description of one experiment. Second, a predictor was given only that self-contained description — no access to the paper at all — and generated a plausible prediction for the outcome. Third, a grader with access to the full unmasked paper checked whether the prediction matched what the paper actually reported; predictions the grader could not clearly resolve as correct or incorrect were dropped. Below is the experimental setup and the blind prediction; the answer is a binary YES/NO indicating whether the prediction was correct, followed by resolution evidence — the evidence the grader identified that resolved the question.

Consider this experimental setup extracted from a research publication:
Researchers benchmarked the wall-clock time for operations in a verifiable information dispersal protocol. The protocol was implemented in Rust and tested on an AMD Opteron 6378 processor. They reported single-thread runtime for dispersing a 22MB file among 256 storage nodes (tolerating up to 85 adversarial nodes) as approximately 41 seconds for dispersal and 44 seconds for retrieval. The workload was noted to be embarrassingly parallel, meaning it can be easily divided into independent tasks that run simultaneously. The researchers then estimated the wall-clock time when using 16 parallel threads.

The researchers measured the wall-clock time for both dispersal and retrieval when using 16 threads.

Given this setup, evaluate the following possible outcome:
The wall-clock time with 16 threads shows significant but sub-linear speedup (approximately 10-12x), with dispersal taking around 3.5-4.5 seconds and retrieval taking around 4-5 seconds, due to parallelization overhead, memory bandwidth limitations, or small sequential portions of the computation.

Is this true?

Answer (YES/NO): NO